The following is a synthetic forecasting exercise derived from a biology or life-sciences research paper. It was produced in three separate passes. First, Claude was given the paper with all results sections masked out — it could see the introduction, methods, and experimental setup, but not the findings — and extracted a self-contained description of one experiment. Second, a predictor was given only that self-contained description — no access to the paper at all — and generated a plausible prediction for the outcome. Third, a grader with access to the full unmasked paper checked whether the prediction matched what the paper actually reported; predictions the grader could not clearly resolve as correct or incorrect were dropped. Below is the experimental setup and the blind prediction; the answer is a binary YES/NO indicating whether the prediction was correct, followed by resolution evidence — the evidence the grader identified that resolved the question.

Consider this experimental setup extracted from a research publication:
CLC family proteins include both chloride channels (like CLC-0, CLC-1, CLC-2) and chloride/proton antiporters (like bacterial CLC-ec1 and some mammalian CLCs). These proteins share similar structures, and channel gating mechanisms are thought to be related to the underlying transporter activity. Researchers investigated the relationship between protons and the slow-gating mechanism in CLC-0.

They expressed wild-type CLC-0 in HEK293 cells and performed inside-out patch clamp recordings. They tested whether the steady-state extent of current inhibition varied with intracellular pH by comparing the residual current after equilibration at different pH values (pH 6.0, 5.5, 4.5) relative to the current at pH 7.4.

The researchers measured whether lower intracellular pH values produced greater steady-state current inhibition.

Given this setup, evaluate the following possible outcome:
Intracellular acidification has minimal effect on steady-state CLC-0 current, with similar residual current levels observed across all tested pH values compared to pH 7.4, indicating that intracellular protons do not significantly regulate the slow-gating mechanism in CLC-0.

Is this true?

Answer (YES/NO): NO